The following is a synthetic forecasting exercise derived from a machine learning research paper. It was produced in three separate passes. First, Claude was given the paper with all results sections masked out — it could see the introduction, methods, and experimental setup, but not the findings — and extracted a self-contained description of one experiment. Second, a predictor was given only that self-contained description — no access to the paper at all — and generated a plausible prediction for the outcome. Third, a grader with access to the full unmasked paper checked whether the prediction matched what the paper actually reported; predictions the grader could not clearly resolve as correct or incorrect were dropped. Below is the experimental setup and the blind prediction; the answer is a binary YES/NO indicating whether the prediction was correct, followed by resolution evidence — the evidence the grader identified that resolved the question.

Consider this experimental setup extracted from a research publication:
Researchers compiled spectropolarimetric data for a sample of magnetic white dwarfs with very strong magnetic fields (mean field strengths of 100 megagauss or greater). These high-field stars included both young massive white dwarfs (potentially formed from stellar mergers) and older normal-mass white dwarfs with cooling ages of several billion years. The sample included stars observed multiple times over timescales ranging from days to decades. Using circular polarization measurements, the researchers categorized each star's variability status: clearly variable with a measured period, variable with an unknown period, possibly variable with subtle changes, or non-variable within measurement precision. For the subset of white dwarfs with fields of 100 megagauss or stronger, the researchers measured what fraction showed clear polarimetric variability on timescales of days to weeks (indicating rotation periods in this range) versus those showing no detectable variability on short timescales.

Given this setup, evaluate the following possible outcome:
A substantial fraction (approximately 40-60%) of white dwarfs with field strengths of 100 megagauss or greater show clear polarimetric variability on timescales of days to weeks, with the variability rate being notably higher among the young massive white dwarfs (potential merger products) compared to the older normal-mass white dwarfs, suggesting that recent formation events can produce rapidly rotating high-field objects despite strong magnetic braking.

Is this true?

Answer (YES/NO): NO